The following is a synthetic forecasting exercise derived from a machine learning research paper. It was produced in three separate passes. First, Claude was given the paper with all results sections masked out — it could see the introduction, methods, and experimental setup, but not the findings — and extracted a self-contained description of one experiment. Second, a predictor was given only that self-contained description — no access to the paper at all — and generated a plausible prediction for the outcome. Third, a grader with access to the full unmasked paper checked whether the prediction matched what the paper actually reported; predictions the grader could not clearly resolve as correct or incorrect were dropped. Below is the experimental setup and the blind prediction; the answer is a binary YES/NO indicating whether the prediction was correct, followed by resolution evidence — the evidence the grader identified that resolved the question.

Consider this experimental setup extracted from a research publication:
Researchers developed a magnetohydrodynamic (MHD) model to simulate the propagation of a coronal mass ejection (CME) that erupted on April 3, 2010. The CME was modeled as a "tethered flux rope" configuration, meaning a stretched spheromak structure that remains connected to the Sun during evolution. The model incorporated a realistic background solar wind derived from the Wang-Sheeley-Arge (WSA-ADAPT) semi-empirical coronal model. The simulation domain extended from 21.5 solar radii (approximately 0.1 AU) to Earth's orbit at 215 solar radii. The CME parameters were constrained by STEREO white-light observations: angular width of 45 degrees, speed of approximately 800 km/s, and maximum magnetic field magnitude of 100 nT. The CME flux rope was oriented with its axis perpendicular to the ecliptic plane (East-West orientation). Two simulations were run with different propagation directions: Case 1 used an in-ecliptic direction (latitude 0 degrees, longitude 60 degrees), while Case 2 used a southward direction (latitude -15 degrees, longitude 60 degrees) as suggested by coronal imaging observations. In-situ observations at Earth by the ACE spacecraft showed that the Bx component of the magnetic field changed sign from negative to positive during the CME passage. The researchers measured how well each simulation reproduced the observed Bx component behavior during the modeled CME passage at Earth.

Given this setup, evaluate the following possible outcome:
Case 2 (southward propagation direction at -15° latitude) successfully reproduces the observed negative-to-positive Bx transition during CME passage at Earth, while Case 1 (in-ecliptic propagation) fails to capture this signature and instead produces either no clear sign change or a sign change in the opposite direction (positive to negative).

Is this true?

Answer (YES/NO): NO